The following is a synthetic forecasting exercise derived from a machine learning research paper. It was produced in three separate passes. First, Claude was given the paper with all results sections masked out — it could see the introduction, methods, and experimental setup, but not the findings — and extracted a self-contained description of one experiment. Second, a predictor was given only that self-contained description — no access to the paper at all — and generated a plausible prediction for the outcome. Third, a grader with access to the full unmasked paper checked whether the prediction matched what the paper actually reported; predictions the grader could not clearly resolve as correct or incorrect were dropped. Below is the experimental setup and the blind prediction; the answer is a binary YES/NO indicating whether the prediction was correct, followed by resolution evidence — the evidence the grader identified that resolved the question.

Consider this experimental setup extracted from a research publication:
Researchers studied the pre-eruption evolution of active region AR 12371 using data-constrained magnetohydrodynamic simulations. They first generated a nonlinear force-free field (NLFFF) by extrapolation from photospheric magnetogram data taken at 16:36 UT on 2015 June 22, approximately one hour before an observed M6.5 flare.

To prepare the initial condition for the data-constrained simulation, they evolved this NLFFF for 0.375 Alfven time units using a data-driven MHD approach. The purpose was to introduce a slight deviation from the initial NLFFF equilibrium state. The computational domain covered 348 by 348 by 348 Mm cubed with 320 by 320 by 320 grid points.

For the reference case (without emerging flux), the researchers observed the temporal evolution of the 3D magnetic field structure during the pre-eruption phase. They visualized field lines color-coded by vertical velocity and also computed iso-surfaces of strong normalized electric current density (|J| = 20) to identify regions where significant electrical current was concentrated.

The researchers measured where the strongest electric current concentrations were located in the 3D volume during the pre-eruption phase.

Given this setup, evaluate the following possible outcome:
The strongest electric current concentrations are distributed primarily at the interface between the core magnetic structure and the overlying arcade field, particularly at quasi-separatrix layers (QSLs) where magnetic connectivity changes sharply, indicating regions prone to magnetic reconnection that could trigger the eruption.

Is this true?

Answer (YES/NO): NO